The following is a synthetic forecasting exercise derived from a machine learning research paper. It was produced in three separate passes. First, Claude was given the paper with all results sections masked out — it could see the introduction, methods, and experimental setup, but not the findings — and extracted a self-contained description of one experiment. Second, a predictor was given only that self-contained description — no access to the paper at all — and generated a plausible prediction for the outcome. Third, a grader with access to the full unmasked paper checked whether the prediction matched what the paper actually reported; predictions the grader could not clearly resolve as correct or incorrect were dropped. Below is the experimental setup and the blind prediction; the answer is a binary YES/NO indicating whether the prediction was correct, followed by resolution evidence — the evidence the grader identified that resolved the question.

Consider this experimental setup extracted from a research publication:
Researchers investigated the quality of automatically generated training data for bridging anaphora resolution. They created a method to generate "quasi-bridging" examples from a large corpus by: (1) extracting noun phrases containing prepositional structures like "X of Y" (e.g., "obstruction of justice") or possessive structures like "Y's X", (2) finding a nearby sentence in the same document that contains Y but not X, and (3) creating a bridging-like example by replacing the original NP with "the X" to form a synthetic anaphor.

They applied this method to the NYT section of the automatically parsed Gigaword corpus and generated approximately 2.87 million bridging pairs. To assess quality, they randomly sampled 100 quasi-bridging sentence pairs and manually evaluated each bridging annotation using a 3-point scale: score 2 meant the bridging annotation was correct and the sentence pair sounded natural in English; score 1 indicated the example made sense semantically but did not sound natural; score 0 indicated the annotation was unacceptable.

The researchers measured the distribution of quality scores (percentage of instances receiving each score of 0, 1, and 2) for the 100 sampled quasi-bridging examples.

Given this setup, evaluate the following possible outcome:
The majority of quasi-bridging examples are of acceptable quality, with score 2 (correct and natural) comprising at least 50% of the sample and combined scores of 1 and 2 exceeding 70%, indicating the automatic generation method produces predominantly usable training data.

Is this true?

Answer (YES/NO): NO